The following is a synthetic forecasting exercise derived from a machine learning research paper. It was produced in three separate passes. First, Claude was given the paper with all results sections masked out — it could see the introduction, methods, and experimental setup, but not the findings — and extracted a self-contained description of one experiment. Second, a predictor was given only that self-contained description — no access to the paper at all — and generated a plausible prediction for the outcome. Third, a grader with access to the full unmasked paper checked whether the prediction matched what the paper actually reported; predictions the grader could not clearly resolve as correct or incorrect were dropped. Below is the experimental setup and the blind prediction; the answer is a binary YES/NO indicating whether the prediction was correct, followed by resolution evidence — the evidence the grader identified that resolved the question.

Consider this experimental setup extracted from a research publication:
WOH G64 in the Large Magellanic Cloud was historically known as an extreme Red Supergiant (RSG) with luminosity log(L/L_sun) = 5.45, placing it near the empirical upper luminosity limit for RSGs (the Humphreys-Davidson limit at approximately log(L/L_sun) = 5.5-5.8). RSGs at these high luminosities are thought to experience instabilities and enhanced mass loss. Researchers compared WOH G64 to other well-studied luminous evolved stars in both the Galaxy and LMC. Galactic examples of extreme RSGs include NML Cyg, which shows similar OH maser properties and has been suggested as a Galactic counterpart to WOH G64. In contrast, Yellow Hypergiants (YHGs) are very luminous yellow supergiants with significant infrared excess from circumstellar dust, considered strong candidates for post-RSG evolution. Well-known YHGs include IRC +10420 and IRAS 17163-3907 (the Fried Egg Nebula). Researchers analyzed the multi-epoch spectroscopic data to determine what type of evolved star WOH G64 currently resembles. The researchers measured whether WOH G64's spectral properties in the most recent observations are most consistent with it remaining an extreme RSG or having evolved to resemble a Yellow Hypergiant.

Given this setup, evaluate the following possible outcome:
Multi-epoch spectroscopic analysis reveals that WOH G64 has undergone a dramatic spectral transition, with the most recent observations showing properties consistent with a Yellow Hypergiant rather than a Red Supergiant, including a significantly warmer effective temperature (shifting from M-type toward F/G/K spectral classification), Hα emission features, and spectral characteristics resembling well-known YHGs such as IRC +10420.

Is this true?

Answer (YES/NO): YES